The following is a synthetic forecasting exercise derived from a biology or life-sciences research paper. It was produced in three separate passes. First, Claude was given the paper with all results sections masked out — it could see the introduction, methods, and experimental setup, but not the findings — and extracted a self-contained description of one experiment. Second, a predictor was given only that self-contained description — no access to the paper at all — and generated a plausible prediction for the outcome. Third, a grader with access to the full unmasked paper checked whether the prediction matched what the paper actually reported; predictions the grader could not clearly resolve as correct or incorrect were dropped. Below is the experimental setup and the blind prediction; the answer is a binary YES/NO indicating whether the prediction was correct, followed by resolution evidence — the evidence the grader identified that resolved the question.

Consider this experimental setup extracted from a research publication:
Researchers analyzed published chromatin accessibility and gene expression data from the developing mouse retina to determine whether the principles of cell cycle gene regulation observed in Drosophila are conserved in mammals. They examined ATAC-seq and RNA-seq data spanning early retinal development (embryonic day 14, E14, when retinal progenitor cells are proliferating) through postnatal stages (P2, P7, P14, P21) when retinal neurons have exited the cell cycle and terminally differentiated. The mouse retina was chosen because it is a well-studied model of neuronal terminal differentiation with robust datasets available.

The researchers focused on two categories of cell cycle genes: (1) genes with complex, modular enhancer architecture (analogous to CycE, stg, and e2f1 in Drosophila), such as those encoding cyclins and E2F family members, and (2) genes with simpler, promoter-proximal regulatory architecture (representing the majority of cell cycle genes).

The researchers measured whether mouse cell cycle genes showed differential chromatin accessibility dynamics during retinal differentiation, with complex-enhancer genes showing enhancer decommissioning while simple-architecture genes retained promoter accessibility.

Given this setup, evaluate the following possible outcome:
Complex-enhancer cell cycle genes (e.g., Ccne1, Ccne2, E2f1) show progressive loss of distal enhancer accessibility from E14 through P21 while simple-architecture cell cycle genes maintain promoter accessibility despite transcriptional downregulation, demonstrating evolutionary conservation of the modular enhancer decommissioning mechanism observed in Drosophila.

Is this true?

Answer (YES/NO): NO